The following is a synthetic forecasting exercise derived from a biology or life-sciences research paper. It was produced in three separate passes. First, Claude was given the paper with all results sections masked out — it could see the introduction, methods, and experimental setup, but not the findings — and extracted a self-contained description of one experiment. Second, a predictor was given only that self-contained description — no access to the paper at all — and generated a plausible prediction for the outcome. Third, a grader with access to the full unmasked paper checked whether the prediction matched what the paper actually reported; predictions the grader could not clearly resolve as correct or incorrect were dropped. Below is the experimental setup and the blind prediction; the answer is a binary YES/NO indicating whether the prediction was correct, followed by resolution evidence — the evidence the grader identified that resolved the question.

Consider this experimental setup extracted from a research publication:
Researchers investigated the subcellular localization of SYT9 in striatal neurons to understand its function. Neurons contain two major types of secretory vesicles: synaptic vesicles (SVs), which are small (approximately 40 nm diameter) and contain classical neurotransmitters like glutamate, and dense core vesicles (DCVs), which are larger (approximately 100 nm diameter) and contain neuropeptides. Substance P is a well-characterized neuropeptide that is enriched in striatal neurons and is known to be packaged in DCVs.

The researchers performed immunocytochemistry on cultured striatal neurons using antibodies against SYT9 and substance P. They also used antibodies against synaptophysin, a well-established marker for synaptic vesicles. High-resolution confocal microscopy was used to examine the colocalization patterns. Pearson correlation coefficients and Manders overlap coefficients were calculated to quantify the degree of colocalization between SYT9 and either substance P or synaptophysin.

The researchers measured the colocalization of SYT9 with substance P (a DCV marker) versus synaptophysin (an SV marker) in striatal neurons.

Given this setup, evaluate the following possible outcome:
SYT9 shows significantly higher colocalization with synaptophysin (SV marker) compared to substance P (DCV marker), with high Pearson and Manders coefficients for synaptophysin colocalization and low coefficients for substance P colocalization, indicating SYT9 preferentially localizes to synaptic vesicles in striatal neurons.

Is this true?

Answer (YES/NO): NO